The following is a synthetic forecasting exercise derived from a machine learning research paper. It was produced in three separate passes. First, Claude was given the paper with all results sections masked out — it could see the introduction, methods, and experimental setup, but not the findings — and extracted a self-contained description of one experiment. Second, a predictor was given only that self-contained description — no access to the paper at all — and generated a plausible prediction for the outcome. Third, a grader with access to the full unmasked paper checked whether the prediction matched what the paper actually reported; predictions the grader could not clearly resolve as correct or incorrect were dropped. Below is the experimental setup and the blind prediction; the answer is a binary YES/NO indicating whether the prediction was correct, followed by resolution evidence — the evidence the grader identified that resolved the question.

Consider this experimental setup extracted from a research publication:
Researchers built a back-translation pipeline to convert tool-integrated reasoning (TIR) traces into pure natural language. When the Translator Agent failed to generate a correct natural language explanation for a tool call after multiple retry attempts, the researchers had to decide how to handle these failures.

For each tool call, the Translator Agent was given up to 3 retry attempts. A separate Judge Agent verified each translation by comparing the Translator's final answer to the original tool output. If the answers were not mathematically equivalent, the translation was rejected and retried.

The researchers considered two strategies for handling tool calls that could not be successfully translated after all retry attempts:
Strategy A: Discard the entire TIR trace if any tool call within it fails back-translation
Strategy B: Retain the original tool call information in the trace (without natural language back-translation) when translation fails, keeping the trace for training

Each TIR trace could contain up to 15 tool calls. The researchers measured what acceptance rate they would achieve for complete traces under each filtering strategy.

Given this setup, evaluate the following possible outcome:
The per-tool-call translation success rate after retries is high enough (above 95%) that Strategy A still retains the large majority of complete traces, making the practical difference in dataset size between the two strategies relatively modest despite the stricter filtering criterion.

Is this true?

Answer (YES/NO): NO